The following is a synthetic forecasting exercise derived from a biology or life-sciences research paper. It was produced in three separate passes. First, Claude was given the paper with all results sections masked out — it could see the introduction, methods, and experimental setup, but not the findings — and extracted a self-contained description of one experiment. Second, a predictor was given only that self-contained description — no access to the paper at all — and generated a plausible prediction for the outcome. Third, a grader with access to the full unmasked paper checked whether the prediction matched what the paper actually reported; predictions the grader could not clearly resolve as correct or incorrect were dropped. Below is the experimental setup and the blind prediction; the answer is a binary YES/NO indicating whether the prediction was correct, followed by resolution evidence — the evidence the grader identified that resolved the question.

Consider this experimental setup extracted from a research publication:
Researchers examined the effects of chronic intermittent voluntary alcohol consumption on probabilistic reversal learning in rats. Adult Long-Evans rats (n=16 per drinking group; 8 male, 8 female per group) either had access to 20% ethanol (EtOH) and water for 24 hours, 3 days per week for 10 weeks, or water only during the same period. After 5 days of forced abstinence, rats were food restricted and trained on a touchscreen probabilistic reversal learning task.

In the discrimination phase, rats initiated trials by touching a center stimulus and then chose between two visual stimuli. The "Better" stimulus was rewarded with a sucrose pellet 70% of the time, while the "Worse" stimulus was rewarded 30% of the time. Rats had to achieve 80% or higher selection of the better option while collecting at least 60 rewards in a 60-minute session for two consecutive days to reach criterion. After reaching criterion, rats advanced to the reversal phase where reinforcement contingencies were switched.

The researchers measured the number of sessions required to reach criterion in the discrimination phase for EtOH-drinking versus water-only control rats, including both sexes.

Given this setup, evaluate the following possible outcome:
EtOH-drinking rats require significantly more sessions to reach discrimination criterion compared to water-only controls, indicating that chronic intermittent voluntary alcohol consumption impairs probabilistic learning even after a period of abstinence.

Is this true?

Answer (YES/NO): NO